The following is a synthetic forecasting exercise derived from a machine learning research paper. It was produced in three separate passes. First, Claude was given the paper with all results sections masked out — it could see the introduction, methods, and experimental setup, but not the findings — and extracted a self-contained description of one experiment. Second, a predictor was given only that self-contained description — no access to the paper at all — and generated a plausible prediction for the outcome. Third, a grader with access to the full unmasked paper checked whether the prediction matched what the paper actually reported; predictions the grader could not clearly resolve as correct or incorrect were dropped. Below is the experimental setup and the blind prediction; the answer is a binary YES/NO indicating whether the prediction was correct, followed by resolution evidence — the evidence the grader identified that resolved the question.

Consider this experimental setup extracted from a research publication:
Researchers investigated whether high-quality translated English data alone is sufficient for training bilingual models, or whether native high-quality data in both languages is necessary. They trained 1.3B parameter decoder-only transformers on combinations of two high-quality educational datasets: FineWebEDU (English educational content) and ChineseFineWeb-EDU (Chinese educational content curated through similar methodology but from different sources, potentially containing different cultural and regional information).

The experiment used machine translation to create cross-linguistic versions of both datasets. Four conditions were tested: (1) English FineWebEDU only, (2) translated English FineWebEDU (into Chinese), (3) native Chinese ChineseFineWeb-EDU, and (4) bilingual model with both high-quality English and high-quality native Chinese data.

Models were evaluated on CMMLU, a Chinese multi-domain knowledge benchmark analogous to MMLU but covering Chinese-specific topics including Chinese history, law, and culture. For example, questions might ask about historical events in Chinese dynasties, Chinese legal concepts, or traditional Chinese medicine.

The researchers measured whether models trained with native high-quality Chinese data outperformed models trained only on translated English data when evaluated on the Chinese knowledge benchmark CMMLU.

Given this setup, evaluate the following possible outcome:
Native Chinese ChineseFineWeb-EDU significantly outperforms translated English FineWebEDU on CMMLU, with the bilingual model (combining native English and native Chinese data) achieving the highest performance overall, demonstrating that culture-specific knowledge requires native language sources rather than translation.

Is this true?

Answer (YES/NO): NO